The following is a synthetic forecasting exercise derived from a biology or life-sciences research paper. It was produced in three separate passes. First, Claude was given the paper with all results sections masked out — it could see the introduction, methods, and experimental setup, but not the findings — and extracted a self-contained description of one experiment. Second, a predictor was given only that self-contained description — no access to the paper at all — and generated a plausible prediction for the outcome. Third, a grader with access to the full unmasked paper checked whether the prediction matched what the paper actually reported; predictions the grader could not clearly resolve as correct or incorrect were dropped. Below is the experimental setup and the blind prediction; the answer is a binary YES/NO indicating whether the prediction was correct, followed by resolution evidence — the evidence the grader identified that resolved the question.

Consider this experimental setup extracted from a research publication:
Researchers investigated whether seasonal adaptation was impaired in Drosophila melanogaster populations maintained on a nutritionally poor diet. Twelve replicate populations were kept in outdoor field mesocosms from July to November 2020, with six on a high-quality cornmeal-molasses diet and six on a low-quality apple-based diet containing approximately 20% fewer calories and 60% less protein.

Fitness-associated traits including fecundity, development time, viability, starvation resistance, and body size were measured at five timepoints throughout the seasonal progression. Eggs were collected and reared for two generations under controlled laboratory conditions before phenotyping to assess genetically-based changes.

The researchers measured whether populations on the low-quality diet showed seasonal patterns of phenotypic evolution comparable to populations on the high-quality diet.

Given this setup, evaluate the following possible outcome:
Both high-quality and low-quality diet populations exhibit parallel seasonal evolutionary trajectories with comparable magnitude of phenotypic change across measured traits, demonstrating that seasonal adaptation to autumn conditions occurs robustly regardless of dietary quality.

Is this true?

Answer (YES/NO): NO